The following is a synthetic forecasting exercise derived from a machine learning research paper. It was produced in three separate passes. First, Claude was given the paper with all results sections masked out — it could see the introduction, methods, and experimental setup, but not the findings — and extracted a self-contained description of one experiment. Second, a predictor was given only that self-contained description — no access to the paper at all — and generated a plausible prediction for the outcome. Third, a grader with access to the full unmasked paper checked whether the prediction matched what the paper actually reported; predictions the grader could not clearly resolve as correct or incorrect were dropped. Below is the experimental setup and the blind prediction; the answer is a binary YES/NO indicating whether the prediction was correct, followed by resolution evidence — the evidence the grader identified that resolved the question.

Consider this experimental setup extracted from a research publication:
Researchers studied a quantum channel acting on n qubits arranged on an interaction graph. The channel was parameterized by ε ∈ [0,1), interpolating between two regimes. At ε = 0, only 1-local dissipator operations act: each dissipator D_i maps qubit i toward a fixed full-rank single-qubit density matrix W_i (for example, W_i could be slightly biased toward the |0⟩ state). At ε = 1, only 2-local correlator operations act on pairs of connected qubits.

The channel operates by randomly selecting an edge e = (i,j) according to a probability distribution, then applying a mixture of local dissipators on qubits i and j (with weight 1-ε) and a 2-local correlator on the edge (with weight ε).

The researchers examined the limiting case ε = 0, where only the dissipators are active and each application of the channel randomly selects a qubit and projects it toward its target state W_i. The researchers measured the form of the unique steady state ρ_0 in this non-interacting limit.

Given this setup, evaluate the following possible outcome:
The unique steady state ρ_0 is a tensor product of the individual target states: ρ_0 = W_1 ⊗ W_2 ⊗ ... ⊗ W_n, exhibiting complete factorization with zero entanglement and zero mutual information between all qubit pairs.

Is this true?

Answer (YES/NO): YES